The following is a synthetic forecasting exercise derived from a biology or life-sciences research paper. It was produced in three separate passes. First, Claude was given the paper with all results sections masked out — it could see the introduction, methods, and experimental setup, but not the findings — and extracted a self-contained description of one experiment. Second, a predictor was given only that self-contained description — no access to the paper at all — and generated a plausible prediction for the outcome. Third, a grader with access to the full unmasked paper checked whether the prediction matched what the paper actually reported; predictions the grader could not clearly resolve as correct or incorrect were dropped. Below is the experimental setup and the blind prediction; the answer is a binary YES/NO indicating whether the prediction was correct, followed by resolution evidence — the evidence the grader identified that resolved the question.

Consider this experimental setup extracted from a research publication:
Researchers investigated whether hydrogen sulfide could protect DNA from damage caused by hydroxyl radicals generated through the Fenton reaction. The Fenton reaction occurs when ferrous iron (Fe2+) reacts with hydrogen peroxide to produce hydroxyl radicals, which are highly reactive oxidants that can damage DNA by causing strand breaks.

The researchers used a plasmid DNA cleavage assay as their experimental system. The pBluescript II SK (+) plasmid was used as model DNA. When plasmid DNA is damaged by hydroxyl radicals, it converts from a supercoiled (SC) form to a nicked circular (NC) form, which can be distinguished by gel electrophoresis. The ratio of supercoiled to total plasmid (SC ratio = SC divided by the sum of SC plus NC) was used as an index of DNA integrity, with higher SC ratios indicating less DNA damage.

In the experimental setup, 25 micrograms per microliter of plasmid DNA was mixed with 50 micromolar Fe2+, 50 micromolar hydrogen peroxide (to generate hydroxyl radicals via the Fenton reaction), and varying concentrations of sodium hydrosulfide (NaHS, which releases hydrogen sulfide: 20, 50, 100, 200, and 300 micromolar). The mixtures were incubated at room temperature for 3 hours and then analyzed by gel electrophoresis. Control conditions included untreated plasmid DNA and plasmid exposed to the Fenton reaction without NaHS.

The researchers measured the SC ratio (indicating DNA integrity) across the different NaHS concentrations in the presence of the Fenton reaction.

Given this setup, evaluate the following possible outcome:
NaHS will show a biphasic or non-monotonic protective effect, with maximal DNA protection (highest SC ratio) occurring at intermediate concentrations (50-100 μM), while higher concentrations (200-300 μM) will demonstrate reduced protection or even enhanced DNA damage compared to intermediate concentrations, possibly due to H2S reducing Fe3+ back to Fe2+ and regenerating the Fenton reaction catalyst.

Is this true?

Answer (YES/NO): NO